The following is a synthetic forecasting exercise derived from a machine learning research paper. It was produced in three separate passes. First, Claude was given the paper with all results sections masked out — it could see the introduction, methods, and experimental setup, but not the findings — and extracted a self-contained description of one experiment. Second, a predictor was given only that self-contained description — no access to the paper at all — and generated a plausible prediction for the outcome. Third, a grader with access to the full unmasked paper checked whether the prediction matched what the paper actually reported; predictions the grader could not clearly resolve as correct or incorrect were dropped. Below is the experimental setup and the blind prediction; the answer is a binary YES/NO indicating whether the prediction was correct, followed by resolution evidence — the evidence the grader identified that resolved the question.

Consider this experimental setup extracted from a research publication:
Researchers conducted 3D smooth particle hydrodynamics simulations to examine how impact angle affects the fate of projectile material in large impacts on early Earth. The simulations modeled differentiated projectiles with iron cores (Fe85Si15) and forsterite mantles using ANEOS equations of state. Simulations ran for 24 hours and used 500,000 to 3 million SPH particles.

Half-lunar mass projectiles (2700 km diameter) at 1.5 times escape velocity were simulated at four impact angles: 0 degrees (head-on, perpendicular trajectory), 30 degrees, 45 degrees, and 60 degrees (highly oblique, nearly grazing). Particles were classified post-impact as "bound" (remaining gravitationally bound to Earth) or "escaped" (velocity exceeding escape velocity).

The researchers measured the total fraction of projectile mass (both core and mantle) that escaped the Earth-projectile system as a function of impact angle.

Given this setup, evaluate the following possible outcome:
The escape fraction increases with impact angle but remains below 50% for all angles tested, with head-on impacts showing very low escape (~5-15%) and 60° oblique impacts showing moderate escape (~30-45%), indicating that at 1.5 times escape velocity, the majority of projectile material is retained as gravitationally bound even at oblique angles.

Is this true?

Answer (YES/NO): NO